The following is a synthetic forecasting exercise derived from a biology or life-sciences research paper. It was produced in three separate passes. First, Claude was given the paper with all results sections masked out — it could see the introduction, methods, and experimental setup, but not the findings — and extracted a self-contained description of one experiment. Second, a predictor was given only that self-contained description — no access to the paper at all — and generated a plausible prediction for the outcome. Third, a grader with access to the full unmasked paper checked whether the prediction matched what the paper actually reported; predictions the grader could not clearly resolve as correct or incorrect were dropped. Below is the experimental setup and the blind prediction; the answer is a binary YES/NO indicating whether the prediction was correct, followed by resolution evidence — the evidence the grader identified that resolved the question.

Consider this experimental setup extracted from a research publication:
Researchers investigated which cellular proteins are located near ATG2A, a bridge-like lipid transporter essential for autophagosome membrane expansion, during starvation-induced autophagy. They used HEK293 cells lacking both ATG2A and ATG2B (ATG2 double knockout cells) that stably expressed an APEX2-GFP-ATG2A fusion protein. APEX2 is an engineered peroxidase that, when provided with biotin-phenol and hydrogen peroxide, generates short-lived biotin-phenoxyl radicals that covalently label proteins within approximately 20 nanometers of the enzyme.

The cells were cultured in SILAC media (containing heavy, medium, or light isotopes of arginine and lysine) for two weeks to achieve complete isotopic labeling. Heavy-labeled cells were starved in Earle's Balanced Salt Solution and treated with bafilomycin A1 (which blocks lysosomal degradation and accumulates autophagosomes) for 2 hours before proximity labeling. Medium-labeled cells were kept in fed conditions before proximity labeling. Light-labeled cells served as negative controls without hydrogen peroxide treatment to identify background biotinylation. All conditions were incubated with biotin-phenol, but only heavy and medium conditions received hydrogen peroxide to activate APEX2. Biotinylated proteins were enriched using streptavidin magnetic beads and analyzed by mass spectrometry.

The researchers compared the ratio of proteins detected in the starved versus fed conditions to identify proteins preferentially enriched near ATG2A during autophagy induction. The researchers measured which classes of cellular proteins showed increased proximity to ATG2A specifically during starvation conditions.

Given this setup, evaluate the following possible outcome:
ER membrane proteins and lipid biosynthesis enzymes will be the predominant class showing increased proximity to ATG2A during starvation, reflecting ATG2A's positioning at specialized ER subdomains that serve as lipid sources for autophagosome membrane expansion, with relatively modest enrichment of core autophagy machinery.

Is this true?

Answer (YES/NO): NO